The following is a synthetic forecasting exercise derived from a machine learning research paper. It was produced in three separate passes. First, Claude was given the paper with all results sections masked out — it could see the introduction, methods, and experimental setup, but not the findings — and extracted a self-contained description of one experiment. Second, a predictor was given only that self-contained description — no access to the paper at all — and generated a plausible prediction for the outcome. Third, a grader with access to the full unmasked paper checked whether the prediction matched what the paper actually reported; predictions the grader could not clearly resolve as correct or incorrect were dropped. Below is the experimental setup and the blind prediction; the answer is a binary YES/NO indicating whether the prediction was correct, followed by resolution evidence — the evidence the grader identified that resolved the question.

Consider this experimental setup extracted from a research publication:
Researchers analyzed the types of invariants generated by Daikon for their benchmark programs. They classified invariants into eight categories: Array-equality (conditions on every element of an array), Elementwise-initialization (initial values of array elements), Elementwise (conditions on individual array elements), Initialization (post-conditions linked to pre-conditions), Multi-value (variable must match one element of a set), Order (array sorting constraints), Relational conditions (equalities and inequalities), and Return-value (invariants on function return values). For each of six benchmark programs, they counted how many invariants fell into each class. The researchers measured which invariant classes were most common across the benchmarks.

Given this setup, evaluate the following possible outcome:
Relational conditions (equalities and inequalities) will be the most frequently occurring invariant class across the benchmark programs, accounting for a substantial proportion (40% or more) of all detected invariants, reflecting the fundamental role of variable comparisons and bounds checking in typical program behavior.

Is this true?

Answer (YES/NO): YES